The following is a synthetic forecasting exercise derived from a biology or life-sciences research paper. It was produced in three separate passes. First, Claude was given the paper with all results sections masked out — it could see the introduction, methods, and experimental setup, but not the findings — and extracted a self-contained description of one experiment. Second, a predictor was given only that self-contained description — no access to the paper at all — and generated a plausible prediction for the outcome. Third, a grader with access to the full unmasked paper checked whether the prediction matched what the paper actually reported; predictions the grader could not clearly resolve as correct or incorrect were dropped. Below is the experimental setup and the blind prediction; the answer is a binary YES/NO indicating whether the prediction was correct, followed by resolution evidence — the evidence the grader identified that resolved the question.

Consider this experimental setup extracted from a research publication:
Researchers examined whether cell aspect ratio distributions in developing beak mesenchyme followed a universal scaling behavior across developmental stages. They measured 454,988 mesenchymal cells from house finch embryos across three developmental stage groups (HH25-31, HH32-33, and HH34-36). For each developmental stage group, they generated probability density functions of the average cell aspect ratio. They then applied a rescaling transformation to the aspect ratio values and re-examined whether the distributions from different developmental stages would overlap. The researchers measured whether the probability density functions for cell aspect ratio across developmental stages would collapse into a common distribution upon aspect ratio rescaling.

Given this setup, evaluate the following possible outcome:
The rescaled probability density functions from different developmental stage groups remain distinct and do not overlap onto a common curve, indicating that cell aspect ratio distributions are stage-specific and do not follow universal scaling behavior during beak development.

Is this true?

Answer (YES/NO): NO